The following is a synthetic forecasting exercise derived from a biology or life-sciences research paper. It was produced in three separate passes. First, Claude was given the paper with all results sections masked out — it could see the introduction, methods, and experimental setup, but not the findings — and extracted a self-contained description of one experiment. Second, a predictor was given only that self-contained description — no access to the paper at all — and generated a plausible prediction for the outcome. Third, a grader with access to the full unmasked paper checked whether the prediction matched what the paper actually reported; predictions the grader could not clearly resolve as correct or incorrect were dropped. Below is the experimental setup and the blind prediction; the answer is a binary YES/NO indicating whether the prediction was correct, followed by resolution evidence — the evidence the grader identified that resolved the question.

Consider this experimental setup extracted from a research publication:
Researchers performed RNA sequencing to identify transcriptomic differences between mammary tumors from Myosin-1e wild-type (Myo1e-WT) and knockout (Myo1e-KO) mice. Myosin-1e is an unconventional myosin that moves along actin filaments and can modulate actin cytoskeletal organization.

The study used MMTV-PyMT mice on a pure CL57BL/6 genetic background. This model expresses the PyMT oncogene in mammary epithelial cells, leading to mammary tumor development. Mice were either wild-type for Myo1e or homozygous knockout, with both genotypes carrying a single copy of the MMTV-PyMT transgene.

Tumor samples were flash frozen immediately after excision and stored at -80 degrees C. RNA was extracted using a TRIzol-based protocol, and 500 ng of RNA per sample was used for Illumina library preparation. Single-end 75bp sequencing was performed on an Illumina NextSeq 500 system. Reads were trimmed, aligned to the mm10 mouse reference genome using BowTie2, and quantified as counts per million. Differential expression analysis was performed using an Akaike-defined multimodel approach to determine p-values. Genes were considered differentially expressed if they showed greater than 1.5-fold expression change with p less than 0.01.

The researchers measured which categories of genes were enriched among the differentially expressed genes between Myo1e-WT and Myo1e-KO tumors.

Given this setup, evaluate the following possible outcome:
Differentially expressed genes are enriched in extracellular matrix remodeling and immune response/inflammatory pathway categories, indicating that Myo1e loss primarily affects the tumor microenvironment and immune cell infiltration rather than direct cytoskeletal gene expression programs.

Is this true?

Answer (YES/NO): NO